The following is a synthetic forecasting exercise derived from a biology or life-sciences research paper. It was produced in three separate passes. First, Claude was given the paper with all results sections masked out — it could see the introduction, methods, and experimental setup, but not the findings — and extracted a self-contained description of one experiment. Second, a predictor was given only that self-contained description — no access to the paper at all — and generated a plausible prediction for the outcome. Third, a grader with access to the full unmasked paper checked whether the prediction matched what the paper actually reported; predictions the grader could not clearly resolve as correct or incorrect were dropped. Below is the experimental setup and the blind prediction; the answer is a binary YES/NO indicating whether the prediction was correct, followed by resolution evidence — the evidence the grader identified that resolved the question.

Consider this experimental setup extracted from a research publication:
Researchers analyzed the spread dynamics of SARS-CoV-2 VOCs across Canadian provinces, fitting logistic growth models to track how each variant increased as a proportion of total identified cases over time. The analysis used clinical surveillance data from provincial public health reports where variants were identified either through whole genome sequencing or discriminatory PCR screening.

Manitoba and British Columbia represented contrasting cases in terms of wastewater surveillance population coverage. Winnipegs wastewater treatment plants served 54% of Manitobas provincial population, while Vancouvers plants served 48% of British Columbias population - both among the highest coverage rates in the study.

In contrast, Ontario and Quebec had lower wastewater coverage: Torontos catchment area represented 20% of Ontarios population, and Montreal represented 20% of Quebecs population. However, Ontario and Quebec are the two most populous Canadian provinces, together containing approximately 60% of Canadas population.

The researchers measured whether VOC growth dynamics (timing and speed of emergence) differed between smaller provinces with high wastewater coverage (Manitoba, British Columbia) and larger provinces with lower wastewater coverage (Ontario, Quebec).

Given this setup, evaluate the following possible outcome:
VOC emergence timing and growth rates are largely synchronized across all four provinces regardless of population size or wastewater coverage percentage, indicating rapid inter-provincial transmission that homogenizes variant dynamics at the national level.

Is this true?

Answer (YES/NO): YES